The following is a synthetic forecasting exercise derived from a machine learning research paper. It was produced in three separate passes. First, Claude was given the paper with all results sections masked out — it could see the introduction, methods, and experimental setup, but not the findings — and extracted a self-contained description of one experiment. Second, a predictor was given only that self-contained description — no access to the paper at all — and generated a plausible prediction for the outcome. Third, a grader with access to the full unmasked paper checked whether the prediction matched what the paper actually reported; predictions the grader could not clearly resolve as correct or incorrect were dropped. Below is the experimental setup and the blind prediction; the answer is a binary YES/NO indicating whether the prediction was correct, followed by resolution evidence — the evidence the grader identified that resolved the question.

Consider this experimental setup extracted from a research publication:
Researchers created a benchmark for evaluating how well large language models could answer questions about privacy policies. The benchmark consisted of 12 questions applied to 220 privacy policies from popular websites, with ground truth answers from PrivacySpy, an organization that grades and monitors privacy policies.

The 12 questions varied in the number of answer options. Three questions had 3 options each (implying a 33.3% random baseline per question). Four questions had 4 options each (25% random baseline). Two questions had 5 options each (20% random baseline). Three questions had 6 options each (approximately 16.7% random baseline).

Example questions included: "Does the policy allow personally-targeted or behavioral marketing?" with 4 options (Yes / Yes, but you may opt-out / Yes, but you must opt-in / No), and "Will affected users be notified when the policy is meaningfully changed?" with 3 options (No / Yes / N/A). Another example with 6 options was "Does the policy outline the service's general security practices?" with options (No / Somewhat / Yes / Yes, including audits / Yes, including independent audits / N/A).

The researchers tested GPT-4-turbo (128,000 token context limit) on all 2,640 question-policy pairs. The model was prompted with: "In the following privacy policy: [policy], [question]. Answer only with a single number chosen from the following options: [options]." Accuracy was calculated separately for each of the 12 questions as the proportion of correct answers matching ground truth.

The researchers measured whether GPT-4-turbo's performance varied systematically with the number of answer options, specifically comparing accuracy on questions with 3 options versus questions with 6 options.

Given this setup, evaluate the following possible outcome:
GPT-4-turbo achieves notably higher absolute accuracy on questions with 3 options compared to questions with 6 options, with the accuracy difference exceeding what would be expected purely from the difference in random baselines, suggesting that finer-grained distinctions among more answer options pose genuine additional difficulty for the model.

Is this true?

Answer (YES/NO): NO